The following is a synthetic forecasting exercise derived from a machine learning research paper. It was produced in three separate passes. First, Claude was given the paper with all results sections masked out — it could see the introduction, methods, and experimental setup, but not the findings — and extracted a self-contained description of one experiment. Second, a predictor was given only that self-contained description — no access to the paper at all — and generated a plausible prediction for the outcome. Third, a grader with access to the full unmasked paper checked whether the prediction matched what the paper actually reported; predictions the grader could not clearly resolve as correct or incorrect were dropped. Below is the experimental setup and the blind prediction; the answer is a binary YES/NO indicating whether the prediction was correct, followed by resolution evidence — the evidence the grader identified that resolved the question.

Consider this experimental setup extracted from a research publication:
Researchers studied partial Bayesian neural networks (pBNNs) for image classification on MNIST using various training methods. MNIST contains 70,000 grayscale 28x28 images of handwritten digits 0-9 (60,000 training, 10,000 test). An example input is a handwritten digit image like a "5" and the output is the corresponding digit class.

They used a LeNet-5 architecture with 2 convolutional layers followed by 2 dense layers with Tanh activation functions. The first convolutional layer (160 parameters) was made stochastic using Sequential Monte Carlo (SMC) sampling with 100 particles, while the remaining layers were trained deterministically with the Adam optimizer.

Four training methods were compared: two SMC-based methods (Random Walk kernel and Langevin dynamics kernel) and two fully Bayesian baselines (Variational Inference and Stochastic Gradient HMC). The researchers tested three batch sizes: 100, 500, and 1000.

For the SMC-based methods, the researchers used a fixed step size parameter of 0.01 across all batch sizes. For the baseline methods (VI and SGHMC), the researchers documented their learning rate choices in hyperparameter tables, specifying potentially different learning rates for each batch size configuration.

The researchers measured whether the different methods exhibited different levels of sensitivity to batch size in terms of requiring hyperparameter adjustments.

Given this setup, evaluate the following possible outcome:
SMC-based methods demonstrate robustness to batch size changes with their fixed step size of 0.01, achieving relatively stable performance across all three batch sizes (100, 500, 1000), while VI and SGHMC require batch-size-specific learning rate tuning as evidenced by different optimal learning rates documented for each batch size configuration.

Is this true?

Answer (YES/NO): YES